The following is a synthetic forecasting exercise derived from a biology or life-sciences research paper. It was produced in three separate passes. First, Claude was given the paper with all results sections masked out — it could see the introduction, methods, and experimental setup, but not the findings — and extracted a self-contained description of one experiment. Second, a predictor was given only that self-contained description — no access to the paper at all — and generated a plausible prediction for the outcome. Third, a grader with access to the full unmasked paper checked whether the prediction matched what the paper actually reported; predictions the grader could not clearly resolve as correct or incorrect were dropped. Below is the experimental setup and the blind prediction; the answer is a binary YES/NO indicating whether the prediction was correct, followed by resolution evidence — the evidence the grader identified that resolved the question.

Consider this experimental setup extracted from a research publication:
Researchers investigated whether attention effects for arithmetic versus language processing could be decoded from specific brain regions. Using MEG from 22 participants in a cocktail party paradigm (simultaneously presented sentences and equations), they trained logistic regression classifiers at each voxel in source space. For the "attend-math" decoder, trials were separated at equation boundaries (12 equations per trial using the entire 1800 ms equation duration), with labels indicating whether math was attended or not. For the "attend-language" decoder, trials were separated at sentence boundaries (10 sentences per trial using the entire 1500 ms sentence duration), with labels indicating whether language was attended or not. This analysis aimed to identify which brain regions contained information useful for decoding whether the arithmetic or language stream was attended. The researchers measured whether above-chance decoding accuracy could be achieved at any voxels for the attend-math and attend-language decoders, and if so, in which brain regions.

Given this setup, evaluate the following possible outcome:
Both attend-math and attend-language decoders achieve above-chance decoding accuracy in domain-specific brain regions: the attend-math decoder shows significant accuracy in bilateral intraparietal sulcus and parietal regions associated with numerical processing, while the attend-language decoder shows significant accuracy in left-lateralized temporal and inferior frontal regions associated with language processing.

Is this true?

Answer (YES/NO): NO